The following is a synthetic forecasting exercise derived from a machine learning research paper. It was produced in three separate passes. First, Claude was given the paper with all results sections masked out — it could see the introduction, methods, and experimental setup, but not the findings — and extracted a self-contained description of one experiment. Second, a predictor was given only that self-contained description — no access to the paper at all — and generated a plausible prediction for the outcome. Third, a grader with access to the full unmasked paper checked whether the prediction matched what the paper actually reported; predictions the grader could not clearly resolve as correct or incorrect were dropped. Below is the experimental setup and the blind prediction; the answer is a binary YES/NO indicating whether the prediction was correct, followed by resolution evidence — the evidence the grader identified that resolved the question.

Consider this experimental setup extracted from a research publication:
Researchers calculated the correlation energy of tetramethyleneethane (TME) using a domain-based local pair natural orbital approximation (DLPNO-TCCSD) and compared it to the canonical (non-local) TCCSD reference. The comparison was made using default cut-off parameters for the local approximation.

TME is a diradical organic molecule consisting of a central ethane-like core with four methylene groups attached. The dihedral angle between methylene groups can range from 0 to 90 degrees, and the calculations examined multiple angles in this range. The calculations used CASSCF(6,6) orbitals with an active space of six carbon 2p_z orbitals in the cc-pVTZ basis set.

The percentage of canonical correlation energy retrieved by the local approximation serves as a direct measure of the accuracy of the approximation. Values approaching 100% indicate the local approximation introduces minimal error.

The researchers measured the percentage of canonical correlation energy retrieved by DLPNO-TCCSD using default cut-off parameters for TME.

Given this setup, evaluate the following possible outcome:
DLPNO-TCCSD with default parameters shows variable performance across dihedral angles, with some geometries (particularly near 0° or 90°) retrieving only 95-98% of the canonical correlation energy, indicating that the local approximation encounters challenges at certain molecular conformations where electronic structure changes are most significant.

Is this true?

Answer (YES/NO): NO